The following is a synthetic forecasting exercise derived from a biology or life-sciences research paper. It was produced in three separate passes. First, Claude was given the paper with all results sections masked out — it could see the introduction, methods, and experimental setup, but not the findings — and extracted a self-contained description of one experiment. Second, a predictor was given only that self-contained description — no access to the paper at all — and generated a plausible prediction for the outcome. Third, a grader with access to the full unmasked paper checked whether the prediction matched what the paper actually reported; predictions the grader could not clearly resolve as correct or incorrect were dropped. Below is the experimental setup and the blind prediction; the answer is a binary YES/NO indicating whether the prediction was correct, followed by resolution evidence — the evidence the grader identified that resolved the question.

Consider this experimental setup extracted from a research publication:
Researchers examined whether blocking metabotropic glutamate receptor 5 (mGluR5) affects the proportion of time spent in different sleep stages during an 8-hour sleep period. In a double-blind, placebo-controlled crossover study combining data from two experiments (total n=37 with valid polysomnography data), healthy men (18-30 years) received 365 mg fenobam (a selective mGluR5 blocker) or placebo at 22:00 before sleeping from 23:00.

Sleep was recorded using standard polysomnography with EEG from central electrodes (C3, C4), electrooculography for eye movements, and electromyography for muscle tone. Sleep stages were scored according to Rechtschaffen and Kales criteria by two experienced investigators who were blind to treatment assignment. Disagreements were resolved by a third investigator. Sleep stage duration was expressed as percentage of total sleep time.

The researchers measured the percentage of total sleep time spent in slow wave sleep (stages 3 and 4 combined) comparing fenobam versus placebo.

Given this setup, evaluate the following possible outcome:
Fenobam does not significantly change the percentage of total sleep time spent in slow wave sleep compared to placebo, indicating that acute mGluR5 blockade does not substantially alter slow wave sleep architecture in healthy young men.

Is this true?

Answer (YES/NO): NO